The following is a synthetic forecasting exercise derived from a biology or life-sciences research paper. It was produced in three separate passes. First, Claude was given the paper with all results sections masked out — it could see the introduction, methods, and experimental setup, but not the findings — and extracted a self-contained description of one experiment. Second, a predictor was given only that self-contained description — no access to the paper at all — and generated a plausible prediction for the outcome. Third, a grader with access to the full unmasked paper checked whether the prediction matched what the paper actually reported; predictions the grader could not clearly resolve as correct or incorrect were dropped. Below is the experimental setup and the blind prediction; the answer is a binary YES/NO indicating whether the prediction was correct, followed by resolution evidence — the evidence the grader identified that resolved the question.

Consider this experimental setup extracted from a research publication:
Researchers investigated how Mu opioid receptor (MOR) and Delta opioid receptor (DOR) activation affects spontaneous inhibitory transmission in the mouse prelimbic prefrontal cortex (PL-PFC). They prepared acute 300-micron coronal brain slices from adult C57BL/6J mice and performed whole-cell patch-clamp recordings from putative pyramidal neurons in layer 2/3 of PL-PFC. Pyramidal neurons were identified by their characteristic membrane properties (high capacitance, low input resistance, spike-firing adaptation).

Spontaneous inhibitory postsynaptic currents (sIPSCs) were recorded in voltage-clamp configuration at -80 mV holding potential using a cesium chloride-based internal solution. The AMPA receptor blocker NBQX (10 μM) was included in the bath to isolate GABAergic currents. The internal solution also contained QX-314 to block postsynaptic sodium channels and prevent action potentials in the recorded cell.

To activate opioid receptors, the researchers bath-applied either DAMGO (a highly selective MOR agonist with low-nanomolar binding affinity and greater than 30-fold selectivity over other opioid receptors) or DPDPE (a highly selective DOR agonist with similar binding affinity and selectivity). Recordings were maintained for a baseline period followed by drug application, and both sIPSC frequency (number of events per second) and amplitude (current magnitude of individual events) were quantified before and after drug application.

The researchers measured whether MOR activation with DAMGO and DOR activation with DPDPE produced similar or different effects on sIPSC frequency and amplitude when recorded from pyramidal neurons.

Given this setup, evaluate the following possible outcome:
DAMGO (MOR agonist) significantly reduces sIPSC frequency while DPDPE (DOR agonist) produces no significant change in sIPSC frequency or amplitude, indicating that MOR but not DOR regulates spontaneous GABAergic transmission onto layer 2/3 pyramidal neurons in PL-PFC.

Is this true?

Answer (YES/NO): NO